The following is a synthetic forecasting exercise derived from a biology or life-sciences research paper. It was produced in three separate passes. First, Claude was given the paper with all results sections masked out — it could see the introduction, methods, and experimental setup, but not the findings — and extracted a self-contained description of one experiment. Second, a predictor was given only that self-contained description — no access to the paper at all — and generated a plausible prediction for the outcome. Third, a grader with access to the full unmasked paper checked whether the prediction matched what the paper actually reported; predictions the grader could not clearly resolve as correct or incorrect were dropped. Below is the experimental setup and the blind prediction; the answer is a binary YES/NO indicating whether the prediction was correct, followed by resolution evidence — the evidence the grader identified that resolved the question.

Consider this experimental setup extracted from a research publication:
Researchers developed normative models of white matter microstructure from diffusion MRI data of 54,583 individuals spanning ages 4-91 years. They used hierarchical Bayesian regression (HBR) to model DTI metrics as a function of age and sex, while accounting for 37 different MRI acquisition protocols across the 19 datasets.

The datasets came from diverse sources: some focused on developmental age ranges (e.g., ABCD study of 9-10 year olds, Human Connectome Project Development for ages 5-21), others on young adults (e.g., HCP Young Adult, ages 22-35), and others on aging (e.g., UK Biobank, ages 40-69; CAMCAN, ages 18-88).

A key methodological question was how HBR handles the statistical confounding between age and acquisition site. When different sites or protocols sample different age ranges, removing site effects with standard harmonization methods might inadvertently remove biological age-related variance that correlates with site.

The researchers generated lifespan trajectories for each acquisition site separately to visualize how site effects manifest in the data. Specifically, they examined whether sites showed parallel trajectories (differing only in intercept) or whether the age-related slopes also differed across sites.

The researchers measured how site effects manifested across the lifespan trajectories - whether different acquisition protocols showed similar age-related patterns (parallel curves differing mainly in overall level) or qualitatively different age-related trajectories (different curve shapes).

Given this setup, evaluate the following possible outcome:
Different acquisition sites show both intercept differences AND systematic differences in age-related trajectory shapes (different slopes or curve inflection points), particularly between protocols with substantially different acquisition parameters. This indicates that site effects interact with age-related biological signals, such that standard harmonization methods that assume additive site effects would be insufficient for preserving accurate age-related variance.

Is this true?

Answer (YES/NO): NO